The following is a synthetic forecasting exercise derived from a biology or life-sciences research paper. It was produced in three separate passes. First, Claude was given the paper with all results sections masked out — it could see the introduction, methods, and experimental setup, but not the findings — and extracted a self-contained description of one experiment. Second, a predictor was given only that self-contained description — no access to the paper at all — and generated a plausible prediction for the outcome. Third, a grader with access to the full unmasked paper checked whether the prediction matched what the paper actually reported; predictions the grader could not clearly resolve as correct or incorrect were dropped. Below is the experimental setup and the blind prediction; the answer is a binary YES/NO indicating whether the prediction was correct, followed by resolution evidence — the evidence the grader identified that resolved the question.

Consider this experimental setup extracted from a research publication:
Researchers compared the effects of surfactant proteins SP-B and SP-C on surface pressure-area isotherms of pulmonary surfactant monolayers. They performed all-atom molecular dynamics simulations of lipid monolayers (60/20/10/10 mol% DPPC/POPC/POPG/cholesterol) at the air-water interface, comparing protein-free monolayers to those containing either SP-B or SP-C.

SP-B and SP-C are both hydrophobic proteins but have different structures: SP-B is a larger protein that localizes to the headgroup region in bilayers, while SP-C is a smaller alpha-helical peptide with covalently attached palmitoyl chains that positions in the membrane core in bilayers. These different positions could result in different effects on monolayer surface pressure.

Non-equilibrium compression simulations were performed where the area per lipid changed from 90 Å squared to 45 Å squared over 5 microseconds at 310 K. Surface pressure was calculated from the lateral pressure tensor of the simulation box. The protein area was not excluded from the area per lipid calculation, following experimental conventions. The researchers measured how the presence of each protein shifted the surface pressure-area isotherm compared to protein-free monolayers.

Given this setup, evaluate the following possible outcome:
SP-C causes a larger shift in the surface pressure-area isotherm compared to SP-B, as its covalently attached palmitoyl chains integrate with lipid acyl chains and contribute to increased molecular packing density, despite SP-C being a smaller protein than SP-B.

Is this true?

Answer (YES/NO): NO